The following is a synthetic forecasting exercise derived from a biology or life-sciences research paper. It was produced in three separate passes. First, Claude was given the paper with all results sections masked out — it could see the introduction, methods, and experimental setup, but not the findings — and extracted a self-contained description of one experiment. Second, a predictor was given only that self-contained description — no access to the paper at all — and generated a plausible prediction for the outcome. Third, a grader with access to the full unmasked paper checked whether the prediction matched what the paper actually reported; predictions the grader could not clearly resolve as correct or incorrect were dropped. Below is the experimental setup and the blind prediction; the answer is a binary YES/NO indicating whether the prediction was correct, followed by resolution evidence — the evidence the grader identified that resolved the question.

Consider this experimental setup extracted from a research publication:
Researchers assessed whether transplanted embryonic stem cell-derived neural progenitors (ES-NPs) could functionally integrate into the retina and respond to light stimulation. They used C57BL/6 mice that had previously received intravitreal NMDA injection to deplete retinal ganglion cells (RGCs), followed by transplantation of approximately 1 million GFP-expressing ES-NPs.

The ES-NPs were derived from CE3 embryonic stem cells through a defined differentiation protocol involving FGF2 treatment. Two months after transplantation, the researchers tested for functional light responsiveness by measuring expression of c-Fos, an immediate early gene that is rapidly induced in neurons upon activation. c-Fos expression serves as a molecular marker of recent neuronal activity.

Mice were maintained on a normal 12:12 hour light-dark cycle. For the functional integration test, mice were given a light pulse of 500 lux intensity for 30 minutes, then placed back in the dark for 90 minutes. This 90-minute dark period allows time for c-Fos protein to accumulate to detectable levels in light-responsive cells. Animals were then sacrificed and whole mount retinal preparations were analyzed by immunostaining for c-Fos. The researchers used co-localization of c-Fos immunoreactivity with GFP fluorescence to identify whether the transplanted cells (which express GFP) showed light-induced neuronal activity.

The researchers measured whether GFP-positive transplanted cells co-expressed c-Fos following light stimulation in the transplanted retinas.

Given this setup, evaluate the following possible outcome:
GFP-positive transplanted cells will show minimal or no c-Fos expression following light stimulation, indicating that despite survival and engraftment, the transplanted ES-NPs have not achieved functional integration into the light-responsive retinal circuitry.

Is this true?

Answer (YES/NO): NO